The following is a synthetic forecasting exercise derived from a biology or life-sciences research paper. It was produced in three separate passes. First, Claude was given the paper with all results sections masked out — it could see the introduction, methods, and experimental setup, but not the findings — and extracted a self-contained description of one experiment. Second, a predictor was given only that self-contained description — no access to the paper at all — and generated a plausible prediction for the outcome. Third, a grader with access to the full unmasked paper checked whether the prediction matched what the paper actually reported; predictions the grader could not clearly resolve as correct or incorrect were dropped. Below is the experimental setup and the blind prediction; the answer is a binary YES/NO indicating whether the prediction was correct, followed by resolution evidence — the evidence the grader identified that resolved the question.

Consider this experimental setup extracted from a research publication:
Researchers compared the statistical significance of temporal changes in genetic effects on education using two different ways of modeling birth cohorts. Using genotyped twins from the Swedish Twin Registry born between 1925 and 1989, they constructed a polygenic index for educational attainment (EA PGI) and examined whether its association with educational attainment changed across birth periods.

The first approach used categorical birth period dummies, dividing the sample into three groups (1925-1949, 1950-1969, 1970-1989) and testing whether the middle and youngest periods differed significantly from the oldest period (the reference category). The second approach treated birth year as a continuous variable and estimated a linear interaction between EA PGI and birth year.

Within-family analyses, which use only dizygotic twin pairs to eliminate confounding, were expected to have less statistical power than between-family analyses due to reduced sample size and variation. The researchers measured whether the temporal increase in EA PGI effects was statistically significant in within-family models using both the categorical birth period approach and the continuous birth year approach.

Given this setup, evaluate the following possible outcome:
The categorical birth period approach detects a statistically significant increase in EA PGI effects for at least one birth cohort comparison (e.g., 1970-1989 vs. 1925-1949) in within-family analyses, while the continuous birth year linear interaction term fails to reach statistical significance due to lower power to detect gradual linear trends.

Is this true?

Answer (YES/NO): NO